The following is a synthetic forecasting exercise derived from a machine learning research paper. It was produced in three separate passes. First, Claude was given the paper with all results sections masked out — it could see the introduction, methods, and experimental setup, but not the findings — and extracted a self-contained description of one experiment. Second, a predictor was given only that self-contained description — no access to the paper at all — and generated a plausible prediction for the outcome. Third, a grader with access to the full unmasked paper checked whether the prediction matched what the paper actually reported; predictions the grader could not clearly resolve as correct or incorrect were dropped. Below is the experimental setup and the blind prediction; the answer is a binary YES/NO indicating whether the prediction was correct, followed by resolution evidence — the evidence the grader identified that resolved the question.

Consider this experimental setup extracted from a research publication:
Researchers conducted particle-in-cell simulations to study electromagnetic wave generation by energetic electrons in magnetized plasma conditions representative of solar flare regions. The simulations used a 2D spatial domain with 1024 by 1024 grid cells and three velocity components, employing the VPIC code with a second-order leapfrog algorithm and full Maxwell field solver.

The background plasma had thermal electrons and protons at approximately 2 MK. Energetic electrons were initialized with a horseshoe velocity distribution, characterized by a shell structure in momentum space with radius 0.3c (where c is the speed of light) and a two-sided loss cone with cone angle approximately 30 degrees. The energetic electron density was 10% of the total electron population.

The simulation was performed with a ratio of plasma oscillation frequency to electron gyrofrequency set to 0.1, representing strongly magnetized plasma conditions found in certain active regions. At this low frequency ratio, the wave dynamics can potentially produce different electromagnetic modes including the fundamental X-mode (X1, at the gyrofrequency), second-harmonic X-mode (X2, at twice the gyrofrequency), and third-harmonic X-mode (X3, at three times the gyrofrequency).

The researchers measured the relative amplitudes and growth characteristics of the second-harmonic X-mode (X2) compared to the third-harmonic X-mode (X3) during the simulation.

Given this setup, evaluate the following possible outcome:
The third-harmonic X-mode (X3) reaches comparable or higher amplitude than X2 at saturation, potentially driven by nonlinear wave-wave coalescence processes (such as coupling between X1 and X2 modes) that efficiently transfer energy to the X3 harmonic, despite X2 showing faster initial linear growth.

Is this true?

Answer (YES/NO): NO